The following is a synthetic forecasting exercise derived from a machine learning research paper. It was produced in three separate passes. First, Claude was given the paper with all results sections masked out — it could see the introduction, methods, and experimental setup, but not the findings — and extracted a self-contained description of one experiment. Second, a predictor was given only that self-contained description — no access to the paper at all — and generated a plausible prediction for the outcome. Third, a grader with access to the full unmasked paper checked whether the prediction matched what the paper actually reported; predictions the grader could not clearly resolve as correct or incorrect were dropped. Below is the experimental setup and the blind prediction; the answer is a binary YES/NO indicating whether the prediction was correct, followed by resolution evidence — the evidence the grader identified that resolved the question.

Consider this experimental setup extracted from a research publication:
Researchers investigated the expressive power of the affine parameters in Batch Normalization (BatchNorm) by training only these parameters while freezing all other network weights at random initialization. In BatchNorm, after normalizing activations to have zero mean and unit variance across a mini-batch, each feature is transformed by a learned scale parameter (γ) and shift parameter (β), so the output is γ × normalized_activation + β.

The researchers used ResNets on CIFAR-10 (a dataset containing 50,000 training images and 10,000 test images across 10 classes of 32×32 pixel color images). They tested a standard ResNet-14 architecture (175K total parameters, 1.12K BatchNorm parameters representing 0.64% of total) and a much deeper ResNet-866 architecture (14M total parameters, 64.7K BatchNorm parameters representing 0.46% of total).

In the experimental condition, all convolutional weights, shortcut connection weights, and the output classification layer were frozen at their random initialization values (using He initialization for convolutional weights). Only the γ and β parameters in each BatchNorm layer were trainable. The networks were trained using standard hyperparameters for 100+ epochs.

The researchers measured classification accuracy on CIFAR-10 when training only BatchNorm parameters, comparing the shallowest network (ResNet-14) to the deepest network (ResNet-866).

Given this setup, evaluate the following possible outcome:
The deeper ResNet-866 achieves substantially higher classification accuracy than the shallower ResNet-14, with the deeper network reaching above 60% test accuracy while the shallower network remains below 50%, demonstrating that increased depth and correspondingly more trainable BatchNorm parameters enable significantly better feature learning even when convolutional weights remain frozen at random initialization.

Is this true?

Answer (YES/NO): YES